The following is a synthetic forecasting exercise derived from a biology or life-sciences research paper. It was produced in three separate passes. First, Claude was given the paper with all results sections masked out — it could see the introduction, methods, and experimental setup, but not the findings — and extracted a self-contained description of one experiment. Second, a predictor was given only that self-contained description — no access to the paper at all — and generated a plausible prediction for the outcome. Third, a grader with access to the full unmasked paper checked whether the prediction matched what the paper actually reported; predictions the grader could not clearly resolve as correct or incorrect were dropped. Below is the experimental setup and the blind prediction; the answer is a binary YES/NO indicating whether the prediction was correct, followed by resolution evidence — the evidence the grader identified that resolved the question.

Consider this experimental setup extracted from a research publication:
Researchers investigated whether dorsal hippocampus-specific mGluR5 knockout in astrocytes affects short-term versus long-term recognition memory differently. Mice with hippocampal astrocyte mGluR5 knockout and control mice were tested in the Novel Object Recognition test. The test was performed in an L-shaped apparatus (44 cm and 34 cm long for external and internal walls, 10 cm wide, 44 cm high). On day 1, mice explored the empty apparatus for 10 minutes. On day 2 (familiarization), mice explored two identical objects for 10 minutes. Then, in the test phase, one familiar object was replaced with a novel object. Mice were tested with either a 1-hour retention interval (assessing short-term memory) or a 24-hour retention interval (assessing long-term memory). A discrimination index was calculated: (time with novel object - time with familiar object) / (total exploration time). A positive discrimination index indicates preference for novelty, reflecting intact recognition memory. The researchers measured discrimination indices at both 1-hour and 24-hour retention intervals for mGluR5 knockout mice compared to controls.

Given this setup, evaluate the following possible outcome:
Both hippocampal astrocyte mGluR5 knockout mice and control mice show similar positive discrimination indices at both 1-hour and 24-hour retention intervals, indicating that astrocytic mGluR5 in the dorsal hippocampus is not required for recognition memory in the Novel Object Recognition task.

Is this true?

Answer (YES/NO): NO